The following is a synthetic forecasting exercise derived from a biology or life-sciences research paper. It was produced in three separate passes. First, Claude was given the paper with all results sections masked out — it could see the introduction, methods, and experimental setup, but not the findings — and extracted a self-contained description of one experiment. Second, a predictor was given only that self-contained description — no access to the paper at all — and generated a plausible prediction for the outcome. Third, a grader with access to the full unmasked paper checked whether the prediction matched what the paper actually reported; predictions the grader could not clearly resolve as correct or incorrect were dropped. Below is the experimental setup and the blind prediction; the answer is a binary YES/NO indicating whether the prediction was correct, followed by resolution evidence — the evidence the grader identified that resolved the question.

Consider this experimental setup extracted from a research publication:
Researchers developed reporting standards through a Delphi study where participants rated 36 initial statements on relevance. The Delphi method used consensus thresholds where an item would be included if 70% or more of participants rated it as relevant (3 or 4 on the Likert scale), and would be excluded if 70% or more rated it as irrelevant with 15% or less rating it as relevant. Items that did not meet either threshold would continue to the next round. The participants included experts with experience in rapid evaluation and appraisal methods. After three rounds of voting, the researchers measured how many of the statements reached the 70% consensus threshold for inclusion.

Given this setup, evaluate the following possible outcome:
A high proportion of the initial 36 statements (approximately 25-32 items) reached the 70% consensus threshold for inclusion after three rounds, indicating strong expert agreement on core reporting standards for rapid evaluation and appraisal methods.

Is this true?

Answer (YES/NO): NO